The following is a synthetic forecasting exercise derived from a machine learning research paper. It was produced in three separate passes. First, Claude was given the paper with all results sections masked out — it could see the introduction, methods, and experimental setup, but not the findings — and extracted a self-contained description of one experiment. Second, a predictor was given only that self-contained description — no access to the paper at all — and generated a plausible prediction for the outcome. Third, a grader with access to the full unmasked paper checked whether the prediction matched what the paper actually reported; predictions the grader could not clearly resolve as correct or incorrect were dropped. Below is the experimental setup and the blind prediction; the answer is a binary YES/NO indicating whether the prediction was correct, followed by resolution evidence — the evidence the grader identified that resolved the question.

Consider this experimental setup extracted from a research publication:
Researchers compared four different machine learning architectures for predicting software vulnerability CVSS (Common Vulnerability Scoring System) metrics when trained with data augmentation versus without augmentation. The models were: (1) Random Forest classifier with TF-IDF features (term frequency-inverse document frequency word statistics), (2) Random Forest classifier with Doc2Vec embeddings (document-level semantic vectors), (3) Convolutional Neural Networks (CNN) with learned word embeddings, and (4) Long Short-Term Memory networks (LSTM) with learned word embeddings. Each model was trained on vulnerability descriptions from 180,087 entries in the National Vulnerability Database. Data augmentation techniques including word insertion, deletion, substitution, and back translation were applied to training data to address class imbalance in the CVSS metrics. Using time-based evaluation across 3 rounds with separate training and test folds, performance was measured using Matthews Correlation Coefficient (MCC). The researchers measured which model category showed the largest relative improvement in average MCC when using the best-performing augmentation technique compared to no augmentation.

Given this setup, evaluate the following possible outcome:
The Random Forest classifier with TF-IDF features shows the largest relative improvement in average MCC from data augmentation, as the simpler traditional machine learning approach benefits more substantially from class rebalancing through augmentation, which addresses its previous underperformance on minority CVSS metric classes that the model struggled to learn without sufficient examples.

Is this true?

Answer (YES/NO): NO